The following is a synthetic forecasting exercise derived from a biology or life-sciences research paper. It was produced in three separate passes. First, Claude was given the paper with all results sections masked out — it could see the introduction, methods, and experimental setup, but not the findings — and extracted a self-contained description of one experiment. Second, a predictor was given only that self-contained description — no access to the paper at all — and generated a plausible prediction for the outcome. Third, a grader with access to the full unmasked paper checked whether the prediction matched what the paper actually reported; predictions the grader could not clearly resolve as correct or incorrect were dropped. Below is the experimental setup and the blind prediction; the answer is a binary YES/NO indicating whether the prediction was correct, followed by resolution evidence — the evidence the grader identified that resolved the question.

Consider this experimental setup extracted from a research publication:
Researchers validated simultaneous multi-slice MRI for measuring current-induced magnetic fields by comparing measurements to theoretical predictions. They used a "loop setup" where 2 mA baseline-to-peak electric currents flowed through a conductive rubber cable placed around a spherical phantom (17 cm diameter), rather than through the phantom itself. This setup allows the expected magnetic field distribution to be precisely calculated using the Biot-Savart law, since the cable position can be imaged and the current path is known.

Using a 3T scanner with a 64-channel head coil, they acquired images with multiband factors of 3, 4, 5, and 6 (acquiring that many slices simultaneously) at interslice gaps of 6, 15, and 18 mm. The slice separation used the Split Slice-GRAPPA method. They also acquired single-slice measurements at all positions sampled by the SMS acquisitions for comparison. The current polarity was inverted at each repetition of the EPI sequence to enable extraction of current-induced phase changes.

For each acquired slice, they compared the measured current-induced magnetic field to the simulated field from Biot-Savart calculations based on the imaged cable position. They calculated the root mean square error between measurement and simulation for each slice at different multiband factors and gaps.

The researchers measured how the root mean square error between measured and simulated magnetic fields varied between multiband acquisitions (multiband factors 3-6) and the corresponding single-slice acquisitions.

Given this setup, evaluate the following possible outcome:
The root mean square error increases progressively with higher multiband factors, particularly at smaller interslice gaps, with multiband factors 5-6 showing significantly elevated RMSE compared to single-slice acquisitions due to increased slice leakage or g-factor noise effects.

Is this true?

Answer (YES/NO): NO